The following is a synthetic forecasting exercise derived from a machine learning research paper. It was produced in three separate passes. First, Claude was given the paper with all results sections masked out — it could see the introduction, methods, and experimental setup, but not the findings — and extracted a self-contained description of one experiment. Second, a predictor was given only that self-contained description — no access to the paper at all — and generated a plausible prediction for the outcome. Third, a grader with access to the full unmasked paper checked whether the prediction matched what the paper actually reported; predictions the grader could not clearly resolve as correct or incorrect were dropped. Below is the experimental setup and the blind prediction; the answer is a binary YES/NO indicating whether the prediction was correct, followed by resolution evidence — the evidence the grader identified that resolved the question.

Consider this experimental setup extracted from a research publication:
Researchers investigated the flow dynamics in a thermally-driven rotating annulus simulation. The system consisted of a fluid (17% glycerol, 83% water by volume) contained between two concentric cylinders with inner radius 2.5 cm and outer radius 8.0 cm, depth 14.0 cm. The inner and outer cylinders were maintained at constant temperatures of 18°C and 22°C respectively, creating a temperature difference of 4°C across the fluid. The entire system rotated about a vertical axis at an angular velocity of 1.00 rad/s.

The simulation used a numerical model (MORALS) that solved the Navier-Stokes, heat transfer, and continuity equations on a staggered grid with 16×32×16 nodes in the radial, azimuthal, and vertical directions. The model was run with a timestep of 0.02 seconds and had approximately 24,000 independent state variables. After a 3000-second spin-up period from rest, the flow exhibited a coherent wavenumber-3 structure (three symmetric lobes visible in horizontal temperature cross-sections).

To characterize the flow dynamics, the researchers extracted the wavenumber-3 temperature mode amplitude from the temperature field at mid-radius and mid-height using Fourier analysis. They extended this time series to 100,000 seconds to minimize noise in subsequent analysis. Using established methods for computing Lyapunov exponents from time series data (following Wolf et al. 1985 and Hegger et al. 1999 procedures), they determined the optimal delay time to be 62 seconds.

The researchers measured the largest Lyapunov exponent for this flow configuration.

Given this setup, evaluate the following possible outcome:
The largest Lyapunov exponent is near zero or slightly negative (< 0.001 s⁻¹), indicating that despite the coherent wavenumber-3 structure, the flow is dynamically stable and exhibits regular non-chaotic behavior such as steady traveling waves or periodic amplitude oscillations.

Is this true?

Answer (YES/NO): NO